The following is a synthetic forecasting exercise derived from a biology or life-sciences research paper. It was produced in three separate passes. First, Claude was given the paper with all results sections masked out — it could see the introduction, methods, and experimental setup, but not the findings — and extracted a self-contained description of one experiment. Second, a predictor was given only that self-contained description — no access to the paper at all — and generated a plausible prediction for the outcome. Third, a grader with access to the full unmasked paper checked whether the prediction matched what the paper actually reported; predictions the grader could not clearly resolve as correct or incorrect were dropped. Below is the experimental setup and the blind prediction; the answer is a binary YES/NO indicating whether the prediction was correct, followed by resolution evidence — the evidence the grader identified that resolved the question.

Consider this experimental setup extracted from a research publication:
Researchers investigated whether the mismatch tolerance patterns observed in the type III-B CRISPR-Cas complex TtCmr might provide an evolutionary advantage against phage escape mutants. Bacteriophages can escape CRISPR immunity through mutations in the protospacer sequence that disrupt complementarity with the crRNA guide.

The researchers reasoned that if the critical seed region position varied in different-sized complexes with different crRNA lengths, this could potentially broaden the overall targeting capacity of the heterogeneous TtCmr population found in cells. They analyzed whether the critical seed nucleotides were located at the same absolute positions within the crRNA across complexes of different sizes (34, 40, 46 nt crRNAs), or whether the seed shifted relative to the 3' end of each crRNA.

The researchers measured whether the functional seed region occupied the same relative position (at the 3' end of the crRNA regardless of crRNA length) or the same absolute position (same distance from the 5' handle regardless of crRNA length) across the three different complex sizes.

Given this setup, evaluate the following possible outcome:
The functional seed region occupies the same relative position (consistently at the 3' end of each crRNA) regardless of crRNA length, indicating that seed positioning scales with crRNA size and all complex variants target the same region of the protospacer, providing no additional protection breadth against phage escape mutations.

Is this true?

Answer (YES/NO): NO